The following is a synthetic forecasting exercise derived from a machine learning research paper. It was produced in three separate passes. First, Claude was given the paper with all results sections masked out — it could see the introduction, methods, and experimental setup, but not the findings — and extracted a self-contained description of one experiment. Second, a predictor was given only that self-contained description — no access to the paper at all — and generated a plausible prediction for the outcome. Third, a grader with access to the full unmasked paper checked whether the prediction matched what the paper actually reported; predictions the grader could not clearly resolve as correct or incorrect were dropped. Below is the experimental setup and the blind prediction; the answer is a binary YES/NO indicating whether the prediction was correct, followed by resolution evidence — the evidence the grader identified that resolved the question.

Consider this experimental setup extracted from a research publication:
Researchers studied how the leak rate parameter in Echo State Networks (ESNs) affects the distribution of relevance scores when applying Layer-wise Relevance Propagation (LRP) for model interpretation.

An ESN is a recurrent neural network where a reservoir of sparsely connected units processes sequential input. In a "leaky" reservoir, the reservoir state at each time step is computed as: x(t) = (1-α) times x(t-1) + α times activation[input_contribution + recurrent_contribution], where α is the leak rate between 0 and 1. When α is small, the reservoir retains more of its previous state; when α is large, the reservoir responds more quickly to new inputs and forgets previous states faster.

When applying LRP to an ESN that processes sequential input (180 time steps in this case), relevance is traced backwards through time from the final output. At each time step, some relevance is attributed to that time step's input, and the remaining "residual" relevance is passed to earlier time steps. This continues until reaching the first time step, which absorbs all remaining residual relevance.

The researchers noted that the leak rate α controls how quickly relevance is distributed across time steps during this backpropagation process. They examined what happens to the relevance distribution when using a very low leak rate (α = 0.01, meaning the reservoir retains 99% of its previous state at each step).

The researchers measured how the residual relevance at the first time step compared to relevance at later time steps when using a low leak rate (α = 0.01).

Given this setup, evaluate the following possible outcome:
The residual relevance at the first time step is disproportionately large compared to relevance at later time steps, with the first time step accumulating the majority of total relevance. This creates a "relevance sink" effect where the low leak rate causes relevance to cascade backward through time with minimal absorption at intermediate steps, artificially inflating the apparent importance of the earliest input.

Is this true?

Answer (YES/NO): YES